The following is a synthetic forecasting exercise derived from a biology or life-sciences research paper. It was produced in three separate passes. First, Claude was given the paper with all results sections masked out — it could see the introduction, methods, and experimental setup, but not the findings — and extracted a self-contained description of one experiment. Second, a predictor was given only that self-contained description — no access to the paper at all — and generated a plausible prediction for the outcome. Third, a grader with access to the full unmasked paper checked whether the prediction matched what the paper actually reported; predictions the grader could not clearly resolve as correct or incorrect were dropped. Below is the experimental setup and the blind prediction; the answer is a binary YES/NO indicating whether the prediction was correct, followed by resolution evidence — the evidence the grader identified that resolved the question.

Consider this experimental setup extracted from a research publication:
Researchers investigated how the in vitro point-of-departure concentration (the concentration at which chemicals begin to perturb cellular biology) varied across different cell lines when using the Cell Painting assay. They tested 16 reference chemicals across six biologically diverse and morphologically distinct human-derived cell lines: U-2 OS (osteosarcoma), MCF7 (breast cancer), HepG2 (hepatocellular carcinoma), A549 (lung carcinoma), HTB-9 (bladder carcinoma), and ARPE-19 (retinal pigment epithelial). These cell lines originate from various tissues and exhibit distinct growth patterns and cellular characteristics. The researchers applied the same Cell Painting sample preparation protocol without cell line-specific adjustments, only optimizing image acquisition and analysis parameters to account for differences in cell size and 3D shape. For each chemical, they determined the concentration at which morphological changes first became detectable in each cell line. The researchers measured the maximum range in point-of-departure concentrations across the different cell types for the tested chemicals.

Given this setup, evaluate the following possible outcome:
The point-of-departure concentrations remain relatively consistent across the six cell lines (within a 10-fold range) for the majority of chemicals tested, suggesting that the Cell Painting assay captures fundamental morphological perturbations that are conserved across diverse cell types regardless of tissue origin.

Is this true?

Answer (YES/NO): NO